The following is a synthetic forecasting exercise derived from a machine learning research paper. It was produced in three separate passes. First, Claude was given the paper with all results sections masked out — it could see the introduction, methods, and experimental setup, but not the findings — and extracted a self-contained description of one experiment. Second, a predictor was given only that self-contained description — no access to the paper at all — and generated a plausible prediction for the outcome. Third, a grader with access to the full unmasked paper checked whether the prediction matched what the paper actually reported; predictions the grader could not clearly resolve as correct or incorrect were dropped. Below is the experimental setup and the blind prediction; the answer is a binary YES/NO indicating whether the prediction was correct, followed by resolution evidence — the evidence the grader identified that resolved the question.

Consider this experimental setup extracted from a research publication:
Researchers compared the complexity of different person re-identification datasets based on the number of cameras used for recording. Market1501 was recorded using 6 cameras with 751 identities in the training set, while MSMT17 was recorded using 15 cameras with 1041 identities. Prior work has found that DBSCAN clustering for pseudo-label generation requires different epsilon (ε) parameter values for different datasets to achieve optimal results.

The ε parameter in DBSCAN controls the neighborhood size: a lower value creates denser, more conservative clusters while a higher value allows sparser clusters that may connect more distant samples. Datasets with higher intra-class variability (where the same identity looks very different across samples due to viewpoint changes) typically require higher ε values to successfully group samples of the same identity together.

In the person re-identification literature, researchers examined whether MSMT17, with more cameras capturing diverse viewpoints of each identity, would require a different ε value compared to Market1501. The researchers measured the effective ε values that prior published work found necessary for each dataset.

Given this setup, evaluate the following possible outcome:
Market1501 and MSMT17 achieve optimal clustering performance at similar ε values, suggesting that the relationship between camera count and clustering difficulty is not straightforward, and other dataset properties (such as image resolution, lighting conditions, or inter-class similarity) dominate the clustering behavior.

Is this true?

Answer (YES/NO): NO